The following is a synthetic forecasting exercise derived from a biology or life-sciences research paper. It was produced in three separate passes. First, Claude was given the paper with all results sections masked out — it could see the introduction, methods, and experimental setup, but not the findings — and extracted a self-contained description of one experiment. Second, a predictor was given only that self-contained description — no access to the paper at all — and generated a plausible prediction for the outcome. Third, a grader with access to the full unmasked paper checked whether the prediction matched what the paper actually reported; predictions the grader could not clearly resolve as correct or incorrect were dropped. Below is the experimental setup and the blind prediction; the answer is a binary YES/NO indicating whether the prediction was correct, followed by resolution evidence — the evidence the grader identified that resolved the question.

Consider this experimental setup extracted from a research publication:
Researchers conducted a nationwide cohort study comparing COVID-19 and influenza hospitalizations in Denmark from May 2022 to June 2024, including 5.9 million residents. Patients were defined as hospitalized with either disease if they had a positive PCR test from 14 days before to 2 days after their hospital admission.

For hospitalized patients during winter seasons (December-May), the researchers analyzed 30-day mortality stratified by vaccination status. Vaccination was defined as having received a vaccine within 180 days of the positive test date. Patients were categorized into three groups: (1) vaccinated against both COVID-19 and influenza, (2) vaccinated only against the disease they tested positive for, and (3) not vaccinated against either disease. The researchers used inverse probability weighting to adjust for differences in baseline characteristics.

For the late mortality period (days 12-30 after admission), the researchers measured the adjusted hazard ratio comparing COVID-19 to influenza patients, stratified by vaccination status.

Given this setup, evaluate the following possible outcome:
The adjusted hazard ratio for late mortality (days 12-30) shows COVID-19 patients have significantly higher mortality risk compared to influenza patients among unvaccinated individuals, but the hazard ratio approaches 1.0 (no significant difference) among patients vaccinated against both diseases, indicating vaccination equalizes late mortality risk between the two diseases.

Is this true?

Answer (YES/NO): NO